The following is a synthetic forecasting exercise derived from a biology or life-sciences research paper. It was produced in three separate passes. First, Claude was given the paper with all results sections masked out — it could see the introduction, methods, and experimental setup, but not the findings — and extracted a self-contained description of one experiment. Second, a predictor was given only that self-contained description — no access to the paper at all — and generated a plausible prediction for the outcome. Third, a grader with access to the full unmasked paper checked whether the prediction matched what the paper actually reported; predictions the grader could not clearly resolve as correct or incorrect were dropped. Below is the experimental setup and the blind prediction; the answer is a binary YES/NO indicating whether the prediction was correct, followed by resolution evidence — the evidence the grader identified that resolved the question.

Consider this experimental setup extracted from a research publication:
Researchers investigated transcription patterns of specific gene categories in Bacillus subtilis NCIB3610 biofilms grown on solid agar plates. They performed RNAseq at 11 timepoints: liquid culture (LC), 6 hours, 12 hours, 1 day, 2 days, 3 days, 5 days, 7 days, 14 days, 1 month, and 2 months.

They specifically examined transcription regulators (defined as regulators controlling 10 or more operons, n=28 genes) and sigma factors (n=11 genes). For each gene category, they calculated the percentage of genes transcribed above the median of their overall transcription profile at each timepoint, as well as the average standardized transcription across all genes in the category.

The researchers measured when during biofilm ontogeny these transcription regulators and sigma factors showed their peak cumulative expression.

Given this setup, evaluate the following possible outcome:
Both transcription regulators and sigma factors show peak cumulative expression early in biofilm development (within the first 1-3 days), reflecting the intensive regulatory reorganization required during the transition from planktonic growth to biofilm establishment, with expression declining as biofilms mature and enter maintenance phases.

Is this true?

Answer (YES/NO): NO